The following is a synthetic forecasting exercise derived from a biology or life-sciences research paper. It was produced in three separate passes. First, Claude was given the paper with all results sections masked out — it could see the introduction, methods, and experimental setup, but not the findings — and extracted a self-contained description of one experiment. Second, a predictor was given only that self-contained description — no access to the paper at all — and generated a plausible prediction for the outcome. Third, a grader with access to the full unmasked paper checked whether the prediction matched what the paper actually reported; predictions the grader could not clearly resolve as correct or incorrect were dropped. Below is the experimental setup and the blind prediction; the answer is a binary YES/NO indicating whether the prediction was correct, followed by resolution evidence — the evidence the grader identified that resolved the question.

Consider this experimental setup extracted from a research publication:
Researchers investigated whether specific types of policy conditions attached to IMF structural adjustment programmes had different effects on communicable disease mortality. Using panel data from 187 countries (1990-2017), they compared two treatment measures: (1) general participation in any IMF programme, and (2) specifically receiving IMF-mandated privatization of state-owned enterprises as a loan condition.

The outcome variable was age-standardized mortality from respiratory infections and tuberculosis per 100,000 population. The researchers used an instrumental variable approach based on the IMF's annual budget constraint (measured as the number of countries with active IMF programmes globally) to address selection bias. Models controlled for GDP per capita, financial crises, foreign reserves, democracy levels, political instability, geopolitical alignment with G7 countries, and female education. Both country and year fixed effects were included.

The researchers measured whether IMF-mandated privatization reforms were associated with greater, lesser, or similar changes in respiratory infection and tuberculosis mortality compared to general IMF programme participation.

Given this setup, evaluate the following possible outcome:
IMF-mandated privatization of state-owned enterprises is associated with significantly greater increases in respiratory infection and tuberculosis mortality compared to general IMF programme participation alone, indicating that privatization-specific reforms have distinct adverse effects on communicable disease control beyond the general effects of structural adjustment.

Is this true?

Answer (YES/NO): NO